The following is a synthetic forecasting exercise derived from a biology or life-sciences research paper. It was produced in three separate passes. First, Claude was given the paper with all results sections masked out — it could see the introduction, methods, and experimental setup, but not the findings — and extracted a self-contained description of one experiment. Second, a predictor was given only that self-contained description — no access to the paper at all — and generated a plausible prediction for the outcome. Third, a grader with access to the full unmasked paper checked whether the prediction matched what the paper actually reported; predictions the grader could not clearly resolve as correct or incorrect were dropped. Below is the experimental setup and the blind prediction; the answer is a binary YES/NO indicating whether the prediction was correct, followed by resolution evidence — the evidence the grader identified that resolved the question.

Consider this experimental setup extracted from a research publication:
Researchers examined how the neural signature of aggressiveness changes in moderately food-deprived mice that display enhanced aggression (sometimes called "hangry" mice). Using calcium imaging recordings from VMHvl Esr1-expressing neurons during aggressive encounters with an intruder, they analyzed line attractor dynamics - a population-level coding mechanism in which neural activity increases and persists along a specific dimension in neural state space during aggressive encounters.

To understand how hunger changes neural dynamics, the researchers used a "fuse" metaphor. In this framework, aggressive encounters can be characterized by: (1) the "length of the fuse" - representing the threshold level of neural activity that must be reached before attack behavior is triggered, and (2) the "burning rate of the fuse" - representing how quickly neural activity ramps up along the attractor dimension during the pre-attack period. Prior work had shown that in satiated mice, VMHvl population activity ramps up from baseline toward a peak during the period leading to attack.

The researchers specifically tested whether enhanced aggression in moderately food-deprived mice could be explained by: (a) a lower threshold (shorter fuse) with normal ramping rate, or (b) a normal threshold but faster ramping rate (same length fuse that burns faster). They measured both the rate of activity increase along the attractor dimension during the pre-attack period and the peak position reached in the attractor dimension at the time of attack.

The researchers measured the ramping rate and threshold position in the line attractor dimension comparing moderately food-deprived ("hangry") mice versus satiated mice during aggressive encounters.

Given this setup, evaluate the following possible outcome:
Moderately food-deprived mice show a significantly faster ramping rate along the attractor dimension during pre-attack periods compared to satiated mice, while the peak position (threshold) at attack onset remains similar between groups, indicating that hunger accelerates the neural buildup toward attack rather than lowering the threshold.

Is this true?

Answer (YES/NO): YES